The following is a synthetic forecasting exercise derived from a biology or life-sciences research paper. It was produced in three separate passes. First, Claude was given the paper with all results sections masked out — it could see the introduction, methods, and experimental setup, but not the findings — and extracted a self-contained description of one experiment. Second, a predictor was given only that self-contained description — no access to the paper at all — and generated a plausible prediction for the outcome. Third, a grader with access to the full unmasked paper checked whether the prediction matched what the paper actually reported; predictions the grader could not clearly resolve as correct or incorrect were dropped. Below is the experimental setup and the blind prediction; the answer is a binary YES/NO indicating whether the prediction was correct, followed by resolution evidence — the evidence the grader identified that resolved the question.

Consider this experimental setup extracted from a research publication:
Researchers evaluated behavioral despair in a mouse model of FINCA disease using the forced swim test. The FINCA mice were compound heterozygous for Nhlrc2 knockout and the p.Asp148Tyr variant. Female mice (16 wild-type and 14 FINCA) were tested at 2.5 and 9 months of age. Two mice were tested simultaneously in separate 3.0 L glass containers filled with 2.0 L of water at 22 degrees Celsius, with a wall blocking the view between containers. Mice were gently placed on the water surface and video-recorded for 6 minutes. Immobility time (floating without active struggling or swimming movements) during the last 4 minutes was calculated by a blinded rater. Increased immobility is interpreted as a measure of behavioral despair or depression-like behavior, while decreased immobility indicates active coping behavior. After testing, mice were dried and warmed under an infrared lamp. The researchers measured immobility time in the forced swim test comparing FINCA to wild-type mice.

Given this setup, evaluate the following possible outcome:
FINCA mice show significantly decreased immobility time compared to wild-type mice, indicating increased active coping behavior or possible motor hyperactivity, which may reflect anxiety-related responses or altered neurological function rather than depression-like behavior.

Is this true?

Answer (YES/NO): NO